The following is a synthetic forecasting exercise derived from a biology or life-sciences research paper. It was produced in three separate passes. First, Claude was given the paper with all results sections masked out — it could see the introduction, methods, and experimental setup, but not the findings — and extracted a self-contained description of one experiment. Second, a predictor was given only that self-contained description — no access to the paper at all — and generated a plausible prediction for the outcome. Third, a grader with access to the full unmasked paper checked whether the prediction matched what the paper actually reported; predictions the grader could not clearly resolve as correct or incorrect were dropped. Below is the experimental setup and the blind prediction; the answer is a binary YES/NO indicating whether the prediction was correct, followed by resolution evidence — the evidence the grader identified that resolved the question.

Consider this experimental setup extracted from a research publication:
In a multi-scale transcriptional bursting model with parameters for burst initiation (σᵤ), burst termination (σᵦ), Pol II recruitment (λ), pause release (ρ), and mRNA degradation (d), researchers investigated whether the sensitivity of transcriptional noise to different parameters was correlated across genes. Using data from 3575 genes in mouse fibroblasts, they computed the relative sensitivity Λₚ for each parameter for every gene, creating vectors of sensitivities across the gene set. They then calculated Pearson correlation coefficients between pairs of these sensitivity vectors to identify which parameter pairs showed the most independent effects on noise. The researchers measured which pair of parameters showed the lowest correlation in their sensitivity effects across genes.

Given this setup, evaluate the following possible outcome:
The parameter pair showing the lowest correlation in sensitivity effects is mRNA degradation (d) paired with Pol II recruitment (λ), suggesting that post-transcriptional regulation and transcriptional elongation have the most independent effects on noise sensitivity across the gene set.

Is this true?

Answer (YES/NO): NO